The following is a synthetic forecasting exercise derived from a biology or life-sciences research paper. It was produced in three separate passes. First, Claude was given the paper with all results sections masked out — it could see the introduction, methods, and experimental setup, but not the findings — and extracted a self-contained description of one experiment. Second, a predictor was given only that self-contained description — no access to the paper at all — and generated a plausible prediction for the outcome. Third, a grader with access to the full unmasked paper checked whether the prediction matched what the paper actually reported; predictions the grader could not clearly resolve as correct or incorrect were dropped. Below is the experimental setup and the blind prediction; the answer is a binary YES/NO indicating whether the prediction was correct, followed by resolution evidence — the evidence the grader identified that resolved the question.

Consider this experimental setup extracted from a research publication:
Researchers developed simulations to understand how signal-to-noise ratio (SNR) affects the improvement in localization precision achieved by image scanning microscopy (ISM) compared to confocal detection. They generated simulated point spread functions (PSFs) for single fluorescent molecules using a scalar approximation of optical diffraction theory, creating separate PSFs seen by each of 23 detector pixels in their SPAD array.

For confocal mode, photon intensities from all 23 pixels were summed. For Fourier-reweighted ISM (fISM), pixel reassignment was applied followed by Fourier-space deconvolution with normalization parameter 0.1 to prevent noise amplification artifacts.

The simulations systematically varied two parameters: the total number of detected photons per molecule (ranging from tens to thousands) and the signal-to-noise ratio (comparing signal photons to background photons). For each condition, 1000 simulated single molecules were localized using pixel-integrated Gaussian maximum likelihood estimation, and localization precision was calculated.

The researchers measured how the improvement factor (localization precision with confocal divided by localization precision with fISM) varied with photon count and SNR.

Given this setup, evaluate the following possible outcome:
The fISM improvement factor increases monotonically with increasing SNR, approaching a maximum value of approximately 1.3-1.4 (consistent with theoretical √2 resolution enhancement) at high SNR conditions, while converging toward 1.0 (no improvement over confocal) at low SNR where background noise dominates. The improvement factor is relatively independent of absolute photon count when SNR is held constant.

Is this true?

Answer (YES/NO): NO